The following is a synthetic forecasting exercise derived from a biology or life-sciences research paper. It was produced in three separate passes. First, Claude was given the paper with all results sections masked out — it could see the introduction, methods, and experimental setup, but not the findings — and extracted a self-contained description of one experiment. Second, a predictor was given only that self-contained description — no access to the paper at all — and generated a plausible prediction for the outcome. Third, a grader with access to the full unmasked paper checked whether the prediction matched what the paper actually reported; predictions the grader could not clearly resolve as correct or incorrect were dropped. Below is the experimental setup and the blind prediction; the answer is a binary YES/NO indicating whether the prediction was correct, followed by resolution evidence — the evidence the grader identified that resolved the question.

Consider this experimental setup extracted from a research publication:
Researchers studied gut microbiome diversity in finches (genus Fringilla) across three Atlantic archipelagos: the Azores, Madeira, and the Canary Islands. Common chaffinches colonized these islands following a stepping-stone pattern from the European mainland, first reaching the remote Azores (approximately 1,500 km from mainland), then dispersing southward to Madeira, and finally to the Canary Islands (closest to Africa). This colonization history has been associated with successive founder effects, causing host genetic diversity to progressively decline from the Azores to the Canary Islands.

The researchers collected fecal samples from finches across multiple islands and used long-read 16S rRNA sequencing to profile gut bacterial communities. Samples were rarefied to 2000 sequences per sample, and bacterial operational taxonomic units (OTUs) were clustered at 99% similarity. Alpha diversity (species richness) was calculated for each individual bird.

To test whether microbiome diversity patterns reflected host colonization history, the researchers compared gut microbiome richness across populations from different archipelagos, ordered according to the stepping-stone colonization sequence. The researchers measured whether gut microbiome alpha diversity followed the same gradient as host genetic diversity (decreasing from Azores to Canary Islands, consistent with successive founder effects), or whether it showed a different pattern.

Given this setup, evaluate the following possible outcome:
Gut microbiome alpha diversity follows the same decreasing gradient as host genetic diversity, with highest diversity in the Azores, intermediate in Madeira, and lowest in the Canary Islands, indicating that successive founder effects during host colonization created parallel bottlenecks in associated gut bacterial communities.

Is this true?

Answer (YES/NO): NO